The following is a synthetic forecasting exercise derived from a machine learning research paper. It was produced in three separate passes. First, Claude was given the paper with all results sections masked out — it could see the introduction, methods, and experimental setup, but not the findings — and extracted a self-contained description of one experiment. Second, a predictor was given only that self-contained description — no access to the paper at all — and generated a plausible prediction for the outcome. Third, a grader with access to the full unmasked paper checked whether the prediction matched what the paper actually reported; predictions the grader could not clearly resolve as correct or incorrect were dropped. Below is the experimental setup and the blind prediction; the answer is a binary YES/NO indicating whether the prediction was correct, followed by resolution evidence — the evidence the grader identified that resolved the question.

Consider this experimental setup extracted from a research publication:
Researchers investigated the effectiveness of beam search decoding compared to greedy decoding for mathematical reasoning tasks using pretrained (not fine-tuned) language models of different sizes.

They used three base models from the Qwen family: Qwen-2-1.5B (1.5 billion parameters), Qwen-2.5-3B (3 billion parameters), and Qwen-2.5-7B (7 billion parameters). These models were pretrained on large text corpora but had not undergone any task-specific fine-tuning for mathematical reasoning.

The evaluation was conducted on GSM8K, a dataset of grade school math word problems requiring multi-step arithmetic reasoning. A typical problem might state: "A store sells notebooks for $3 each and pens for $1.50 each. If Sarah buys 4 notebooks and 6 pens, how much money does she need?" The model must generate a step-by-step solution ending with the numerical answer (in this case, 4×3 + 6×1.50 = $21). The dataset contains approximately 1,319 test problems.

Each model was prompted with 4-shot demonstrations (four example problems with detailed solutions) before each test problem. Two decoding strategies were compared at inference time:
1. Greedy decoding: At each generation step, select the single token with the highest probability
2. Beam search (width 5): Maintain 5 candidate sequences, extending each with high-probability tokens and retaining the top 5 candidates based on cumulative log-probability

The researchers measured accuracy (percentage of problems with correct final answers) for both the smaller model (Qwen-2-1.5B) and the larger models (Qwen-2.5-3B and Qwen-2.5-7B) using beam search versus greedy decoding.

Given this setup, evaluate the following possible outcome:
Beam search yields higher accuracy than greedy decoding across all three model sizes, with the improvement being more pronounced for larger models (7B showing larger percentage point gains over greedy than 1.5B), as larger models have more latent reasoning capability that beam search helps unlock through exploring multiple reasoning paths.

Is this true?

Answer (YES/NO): NO